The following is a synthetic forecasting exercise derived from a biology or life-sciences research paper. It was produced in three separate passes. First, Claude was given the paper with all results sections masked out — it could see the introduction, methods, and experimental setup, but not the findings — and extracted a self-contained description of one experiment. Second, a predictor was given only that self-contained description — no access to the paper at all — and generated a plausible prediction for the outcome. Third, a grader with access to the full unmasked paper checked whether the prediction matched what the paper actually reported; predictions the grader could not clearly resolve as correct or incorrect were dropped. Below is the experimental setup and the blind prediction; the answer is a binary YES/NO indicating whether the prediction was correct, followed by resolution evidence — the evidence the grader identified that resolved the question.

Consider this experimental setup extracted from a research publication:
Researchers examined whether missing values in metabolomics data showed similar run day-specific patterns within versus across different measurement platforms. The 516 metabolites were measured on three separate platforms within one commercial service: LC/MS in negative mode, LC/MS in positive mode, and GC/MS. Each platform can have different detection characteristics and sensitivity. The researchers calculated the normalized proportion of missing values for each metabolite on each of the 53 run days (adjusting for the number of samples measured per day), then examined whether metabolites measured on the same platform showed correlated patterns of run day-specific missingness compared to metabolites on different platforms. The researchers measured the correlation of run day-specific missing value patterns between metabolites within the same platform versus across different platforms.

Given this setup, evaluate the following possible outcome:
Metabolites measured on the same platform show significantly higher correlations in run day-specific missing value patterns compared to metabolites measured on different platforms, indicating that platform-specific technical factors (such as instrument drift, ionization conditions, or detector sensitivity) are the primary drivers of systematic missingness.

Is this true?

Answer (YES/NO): YES